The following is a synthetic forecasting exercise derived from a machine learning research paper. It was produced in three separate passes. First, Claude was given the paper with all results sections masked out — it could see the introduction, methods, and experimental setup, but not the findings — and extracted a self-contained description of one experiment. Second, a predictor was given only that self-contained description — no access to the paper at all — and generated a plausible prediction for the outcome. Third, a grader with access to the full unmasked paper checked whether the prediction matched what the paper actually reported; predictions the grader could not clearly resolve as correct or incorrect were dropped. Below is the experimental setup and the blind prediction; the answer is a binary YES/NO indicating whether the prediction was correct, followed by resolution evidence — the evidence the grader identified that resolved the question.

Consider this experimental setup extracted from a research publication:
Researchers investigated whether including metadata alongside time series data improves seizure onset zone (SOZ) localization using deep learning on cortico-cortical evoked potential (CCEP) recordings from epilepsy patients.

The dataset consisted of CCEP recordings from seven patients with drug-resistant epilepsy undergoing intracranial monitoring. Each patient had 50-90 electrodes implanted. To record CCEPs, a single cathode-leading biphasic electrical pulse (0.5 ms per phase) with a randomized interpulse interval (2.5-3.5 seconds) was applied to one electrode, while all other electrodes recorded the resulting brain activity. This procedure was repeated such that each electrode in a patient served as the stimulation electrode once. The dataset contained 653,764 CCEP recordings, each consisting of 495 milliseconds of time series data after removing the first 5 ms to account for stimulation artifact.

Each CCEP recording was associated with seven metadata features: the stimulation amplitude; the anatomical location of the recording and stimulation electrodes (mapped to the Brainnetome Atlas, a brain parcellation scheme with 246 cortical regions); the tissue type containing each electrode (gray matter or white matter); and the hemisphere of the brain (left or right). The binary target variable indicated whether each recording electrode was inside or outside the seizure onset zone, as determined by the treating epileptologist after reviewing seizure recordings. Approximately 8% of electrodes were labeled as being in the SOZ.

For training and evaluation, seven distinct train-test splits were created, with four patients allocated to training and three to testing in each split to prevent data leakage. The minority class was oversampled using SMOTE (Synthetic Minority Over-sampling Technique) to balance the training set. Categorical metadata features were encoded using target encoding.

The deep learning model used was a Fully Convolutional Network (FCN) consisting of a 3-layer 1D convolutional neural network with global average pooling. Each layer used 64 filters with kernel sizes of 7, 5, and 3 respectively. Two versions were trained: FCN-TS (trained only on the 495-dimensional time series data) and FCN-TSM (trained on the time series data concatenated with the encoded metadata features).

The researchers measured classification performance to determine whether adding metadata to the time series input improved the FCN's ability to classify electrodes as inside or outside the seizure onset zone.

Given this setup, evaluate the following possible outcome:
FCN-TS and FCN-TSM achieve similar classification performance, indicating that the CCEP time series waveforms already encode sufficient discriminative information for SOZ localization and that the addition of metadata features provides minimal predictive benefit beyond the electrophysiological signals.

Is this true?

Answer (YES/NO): NO